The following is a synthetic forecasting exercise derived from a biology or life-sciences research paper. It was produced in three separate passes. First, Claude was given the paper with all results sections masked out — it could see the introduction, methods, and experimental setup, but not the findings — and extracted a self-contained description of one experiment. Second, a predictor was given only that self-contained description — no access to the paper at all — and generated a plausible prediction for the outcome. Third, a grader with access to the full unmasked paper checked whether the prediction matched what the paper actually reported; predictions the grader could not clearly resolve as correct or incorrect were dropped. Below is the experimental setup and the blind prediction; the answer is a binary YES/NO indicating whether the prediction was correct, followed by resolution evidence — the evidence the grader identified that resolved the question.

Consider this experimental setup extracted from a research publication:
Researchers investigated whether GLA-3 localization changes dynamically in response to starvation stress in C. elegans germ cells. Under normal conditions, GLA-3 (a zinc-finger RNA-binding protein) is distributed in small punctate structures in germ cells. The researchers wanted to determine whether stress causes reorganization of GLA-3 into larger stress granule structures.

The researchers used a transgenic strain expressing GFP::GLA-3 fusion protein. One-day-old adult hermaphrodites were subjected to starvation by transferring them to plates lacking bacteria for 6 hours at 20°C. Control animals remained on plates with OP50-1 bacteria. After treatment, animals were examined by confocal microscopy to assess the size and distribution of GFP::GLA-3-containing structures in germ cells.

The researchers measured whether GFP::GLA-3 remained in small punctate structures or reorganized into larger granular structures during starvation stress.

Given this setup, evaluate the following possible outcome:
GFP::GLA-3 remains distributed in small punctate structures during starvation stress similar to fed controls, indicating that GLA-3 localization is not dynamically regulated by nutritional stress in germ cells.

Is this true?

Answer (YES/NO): NO